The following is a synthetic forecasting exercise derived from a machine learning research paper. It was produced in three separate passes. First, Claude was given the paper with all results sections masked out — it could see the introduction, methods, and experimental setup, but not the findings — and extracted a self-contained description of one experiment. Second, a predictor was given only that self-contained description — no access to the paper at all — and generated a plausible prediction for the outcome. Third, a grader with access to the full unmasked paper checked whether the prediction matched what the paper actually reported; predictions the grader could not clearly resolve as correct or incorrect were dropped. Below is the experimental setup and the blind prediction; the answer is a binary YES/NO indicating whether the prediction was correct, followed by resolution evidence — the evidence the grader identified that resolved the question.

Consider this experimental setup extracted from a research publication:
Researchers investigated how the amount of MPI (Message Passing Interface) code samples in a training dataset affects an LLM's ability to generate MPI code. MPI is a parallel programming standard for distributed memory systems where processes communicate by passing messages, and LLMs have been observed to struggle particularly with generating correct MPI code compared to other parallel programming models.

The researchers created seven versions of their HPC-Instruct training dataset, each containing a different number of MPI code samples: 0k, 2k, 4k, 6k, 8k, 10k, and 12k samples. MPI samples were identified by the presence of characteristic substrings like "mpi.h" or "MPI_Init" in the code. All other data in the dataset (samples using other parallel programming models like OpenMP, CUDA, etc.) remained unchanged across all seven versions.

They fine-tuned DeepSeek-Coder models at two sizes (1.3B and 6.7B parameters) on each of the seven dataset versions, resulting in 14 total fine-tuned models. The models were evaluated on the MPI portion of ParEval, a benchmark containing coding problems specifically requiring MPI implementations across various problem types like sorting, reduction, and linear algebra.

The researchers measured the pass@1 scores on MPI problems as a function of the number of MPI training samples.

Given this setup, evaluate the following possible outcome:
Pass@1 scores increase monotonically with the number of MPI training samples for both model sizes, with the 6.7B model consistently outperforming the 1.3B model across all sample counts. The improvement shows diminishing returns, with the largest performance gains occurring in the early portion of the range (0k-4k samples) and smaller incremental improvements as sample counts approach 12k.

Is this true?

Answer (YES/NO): NO